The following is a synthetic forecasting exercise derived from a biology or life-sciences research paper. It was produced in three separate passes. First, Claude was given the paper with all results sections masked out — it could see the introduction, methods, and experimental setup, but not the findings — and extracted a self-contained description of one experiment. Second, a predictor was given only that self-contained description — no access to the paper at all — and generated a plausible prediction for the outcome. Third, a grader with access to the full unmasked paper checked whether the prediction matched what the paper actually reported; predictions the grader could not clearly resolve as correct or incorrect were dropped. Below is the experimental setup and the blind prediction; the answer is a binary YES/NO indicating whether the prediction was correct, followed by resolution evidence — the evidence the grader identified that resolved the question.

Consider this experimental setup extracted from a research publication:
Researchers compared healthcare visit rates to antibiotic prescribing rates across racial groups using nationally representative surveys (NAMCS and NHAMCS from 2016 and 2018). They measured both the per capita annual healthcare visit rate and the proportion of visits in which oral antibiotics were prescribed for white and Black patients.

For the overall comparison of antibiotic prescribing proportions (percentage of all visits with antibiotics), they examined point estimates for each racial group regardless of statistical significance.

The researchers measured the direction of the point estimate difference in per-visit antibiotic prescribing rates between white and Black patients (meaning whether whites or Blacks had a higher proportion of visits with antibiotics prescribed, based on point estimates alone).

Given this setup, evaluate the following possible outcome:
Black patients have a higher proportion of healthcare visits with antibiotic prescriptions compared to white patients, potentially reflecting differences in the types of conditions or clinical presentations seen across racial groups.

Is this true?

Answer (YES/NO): YES